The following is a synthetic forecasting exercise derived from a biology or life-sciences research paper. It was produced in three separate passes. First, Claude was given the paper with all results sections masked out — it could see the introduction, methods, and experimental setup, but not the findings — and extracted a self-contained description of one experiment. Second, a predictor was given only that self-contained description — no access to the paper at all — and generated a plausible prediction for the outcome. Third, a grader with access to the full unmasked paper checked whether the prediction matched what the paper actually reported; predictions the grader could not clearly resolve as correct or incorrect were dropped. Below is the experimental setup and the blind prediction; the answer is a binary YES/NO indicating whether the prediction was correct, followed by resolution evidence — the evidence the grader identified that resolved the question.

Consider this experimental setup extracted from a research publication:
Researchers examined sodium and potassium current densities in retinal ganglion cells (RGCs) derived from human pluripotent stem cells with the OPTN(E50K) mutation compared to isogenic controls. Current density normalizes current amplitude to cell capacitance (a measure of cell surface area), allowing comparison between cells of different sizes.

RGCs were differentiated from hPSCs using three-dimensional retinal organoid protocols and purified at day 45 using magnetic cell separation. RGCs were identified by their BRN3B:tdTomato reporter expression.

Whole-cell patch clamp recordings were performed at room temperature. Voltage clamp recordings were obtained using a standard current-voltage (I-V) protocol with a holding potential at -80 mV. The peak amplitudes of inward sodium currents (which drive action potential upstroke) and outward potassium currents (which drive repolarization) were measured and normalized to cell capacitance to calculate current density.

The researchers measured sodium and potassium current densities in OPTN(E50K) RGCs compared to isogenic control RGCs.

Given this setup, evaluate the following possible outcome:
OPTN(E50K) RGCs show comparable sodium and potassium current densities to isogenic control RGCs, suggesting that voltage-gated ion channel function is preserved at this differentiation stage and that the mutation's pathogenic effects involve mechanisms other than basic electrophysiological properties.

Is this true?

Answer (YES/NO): YES